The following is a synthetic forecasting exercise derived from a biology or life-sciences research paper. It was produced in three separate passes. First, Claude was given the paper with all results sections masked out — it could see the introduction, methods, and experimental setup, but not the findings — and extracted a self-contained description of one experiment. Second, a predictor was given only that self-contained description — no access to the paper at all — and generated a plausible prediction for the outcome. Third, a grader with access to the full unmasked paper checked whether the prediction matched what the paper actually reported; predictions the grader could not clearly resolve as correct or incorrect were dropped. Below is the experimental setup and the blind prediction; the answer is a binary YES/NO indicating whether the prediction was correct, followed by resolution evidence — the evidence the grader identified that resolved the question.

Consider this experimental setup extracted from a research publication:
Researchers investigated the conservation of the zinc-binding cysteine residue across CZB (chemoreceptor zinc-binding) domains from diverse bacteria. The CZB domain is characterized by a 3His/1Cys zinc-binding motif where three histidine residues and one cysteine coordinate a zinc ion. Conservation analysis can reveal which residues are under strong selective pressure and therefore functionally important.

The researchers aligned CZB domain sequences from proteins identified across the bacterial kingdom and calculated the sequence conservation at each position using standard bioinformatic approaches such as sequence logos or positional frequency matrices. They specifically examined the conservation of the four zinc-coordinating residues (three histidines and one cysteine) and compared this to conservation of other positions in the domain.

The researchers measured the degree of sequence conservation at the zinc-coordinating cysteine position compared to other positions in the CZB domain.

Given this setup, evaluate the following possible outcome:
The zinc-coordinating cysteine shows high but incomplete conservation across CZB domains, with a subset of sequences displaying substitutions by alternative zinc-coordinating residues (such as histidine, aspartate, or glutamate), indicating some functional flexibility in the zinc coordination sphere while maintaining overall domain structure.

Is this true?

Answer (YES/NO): NO